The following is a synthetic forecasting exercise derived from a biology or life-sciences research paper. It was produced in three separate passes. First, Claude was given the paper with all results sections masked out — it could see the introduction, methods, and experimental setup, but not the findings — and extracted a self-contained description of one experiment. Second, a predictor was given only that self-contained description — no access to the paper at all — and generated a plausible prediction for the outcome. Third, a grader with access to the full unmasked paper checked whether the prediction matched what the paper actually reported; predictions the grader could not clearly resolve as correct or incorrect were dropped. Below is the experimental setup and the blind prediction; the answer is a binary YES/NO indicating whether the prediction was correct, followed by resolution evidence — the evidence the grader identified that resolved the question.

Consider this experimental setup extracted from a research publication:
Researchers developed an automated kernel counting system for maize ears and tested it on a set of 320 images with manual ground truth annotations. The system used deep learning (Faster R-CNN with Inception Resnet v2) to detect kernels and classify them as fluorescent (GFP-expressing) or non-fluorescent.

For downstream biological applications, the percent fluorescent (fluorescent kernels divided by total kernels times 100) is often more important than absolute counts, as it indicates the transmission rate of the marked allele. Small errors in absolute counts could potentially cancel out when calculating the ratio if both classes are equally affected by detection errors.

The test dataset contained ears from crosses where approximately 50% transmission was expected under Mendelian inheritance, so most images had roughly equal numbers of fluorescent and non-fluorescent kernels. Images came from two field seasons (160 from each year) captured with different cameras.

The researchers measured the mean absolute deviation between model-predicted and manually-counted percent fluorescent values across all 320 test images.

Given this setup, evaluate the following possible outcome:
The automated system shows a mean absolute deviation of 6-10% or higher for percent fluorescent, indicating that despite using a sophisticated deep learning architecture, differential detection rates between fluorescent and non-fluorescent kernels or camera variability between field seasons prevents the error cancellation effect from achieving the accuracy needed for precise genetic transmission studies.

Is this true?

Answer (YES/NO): NO